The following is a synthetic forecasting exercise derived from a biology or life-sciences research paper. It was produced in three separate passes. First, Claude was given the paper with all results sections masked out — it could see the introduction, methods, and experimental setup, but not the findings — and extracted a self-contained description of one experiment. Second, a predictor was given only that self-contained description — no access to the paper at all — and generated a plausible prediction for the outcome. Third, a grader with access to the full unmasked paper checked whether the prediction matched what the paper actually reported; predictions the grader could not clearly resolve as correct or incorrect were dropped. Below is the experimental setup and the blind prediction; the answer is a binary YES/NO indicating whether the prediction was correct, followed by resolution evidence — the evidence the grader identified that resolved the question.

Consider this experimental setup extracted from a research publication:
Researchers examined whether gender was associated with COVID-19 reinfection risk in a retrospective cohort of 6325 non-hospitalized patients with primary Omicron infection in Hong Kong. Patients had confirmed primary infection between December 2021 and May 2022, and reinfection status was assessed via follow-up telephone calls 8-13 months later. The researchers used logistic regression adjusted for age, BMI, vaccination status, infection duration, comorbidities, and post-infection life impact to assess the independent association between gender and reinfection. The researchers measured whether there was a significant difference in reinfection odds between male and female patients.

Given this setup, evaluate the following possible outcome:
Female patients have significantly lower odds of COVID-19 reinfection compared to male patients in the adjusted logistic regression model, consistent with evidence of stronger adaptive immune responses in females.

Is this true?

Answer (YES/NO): NO